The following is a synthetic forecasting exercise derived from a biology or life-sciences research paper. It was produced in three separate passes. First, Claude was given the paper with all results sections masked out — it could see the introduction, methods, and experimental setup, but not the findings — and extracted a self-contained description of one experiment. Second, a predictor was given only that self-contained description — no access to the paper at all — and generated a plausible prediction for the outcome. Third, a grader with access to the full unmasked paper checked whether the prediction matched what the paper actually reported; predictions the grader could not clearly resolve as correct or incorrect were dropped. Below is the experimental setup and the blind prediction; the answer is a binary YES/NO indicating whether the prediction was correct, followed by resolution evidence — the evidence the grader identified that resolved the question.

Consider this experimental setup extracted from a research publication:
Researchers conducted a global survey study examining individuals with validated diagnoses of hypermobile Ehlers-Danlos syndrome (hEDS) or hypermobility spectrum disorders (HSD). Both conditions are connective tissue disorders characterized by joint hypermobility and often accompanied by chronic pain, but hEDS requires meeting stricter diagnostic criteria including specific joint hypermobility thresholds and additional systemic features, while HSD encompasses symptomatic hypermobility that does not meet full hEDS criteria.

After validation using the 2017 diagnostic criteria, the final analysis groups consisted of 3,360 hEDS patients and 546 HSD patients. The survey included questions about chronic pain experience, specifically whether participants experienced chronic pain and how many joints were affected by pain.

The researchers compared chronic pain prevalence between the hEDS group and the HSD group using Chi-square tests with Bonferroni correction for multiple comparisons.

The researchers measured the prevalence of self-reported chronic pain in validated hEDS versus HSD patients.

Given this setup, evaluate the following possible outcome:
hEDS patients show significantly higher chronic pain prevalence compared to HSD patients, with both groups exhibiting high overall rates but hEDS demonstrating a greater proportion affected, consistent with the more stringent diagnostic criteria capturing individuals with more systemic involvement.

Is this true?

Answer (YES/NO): YES